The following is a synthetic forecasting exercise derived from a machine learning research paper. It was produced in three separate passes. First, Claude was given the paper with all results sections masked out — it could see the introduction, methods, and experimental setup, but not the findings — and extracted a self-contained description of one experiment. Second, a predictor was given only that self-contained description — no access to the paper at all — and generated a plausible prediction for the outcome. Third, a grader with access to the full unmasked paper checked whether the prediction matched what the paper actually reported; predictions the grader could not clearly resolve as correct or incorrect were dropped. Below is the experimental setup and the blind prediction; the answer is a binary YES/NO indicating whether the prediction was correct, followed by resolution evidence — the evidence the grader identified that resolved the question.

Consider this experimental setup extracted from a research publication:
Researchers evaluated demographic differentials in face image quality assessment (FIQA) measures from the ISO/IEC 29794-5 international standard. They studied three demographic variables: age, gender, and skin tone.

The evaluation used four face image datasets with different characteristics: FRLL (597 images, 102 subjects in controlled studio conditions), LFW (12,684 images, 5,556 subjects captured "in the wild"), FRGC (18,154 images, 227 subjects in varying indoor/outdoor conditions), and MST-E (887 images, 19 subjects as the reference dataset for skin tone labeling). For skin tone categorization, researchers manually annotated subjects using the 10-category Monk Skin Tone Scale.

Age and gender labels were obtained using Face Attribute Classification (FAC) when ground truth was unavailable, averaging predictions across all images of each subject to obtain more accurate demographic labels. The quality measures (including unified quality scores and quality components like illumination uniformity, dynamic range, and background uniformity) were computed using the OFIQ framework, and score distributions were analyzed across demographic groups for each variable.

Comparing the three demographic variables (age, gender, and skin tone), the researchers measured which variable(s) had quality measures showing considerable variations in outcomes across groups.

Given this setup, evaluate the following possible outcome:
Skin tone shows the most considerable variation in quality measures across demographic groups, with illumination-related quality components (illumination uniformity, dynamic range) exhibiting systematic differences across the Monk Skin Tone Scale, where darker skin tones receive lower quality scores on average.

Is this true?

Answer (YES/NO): NO